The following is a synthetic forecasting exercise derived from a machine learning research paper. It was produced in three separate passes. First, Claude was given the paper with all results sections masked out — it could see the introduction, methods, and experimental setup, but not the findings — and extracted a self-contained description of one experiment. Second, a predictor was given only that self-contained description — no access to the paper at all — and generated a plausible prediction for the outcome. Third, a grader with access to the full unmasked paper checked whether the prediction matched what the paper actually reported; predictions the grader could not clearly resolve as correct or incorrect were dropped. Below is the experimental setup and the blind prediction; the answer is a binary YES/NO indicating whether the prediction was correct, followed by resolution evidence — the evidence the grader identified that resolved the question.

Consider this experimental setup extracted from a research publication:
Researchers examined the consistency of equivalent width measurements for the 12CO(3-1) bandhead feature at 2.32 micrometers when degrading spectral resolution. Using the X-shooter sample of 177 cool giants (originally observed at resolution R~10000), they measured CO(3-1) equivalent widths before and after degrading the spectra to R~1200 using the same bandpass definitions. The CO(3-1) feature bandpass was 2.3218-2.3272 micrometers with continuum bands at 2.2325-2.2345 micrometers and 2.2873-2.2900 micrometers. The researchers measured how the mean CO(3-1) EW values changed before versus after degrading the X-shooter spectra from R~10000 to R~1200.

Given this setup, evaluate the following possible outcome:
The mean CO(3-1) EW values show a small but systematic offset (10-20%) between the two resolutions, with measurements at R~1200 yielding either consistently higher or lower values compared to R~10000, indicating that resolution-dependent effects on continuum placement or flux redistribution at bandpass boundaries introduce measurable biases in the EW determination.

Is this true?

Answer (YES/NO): NO